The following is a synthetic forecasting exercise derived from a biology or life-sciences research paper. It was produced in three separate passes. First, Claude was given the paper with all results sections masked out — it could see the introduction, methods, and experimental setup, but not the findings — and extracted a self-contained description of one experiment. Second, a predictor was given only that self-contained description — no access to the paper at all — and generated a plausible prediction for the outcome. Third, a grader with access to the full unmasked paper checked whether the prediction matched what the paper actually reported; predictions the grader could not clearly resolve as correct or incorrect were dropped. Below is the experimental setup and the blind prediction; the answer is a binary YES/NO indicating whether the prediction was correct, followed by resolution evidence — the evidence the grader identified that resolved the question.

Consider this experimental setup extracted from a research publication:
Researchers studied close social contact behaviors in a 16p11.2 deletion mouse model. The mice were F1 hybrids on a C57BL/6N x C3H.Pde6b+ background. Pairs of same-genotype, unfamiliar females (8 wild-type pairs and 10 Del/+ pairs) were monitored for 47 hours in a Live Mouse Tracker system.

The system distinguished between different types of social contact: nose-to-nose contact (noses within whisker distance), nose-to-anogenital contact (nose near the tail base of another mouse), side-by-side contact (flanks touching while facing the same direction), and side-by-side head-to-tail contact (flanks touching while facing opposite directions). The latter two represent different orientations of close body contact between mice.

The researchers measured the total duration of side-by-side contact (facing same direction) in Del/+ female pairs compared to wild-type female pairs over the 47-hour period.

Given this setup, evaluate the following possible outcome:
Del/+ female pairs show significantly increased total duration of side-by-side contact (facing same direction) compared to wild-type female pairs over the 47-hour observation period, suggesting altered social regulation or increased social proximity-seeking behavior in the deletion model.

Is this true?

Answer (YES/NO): NO